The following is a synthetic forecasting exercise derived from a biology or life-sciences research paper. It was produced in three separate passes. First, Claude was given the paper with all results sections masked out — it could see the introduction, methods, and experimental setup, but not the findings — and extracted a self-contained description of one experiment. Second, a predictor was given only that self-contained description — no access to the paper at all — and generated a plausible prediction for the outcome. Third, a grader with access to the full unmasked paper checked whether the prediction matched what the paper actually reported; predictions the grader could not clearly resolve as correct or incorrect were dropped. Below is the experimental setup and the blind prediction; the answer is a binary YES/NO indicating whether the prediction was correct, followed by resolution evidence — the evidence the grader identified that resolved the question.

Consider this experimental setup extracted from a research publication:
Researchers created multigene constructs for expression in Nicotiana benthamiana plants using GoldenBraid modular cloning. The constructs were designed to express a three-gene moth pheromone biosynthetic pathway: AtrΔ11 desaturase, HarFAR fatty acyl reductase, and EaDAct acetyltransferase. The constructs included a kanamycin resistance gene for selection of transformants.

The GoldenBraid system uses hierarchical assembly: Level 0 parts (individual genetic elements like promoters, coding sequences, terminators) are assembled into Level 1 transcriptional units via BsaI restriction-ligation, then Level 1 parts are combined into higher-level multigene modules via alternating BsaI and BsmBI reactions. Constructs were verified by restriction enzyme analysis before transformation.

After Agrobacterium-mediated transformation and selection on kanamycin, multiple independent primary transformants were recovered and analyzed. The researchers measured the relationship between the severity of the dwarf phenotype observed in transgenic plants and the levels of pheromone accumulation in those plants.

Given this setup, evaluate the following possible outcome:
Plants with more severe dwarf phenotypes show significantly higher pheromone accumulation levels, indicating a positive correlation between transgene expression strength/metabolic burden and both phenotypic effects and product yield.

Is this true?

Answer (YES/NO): YES